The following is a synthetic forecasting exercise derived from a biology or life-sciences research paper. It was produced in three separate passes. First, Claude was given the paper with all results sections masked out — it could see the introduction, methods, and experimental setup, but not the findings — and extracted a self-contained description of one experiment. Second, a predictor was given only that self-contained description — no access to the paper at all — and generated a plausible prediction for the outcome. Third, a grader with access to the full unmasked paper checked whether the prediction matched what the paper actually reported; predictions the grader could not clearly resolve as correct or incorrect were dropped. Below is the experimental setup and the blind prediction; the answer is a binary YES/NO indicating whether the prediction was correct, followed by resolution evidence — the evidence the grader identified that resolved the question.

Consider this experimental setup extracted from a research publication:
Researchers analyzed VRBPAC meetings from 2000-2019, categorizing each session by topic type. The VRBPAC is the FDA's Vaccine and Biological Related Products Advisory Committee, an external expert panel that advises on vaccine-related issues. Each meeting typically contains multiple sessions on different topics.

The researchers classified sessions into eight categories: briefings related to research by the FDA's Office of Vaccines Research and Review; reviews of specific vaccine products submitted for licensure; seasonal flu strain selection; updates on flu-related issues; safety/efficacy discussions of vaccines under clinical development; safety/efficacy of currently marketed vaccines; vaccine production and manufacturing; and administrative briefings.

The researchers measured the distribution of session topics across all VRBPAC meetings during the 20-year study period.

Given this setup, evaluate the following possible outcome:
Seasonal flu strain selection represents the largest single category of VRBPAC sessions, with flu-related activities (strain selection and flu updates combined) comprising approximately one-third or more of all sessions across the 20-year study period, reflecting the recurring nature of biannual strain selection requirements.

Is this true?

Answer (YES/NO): NO